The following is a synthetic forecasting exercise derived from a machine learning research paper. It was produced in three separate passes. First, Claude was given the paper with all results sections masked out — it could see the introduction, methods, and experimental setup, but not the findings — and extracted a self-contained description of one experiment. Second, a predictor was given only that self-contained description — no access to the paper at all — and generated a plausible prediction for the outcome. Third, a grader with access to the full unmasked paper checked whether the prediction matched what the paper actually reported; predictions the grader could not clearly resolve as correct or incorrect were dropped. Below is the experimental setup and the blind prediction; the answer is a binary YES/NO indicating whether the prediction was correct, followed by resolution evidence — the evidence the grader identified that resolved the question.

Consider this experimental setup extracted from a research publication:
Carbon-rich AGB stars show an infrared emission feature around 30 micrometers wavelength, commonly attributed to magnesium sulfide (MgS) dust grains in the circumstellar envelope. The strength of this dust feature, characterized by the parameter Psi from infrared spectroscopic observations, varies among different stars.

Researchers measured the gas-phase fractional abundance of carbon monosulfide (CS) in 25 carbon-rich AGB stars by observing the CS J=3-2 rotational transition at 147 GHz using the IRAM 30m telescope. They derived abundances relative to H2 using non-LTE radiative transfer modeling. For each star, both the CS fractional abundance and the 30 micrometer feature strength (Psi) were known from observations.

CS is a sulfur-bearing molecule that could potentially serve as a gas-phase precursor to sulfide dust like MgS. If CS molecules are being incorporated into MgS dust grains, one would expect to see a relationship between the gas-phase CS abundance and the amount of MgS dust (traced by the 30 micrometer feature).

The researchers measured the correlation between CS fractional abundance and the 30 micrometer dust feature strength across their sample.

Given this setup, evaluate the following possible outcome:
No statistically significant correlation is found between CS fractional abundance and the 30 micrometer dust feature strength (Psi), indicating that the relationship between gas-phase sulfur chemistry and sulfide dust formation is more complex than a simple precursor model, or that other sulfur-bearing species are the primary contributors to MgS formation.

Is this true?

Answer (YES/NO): NO